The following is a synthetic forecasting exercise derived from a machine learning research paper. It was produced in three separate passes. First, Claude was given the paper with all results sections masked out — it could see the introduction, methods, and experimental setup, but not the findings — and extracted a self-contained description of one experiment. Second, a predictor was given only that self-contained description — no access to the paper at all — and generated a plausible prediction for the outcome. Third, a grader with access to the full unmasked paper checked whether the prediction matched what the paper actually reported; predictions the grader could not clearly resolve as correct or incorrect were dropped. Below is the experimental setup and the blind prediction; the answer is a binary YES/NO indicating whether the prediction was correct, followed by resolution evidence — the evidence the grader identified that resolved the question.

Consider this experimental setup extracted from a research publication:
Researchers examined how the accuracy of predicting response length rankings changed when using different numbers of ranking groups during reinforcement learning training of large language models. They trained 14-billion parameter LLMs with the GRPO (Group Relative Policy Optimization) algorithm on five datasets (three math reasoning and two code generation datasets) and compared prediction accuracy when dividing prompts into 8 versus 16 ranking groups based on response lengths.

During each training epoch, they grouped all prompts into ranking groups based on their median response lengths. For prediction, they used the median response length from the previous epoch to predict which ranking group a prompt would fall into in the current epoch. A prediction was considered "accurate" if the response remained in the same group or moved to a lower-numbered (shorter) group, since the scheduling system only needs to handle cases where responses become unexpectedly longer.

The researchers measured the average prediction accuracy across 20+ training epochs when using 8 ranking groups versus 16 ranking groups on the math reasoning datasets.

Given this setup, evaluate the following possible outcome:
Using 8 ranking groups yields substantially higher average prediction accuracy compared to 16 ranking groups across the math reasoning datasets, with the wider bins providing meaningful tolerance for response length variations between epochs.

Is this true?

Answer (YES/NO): YES